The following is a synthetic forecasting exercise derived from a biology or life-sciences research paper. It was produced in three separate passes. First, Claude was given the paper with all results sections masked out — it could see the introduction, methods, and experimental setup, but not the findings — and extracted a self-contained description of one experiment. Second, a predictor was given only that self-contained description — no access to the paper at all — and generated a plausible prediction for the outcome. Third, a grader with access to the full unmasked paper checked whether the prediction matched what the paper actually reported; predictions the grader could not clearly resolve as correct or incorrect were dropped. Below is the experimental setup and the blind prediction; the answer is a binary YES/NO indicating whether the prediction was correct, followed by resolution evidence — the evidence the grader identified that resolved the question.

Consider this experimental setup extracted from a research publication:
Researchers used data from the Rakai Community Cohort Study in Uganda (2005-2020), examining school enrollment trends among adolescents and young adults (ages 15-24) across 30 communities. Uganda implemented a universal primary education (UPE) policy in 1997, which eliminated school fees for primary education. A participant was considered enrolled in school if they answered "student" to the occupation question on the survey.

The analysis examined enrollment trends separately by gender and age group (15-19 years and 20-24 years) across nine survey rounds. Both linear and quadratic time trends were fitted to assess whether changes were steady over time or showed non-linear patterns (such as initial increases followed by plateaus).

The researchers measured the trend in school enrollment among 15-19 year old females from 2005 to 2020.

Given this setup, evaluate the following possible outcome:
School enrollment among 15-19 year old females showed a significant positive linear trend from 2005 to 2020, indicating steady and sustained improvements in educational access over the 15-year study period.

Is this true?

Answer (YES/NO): NO